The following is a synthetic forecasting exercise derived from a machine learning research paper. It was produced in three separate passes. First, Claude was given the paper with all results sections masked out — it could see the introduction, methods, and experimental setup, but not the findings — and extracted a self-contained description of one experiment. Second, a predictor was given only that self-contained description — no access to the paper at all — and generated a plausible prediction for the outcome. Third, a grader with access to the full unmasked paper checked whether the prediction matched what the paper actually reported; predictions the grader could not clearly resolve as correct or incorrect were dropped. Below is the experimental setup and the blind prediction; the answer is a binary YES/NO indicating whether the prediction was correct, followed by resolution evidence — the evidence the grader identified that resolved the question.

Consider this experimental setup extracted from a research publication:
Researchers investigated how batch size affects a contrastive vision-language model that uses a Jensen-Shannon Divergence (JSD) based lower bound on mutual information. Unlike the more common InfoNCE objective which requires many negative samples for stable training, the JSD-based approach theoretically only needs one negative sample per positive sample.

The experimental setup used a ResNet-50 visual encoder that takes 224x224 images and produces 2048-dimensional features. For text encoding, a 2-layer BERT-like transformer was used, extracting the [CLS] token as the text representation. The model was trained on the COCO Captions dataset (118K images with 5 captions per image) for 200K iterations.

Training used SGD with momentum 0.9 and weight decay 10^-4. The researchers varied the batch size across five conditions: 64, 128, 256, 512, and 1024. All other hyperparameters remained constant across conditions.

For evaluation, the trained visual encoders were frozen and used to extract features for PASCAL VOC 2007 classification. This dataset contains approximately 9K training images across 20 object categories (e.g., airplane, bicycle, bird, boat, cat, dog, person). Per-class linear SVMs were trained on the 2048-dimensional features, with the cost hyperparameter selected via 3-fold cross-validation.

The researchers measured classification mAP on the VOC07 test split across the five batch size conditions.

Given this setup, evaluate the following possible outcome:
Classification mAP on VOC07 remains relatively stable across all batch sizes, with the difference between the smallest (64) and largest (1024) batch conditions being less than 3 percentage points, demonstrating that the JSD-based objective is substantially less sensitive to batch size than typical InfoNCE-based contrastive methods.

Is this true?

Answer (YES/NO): NO